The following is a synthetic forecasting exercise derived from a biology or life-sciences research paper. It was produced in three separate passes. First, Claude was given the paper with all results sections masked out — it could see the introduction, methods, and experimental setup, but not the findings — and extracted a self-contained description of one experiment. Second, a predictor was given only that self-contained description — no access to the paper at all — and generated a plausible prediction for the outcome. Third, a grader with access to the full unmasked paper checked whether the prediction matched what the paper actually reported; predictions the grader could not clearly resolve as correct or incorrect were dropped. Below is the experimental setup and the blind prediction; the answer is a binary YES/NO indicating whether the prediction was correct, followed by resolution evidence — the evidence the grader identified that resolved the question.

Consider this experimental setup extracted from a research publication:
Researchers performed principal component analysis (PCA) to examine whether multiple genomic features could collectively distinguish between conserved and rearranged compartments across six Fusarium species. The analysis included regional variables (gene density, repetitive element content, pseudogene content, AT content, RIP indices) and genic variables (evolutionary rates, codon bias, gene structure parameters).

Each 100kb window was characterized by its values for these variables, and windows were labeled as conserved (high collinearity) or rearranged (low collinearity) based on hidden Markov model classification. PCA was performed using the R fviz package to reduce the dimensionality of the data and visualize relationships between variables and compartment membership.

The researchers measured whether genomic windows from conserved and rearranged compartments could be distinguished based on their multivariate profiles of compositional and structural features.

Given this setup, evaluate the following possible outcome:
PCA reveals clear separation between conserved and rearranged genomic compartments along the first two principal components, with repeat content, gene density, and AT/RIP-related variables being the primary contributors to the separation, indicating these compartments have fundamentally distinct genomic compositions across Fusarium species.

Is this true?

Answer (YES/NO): NO